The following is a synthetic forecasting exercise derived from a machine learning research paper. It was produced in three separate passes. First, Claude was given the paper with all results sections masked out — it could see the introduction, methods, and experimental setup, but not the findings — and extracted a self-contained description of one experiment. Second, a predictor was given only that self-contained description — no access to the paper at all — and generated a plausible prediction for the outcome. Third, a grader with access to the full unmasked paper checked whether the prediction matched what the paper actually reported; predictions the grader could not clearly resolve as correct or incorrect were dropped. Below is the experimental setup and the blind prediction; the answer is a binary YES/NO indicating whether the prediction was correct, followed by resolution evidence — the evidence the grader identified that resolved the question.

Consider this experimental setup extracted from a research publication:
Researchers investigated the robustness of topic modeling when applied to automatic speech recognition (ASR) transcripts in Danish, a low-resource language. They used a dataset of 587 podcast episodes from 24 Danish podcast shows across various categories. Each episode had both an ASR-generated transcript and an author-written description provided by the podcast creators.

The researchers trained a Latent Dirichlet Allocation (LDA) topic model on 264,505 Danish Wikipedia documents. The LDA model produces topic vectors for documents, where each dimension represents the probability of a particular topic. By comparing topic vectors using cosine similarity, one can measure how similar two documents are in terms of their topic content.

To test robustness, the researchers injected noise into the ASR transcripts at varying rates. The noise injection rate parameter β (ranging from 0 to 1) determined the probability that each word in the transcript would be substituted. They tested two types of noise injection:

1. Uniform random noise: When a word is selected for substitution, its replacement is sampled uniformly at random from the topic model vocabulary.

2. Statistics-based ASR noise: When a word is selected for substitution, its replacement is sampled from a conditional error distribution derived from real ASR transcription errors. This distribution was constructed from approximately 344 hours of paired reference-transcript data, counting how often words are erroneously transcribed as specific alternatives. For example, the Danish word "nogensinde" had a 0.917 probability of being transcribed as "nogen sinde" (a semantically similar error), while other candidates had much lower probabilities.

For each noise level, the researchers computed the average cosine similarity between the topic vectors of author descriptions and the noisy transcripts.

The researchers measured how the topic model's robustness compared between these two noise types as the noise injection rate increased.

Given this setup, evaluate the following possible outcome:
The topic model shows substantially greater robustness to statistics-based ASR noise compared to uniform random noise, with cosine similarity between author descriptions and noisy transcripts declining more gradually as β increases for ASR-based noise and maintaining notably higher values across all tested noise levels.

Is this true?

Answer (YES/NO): YES